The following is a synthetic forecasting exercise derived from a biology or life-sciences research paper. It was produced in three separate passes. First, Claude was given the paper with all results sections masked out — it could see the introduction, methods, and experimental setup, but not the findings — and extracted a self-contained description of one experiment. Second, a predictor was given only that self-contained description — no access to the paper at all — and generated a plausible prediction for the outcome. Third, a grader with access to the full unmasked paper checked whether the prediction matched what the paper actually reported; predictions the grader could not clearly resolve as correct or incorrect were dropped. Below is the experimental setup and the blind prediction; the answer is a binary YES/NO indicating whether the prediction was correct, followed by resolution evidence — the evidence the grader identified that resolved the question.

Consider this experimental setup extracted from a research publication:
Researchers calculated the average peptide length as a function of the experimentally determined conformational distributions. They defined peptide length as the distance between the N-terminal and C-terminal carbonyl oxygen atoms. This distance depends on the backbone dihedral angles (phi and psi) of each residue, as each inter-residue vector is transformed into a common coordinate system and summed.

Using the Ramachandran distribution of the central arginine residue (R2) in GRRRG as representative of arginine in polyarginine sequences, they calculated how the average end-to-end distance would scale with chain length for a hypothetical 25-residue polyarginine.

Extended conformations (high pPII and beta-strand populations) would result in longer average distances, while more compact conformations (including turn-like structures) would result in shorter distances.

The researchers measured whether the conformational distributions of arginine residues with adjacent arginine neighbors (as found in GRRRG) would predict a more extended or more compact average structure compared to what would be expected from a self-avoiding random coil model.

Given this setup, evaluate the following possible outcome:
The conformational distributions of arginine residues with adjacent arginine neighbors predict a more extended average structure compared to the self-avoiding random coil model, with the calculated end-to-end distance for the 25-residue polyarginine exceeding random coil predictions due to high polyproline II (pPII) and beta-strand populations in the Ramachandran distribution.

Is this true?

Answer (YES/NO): NO